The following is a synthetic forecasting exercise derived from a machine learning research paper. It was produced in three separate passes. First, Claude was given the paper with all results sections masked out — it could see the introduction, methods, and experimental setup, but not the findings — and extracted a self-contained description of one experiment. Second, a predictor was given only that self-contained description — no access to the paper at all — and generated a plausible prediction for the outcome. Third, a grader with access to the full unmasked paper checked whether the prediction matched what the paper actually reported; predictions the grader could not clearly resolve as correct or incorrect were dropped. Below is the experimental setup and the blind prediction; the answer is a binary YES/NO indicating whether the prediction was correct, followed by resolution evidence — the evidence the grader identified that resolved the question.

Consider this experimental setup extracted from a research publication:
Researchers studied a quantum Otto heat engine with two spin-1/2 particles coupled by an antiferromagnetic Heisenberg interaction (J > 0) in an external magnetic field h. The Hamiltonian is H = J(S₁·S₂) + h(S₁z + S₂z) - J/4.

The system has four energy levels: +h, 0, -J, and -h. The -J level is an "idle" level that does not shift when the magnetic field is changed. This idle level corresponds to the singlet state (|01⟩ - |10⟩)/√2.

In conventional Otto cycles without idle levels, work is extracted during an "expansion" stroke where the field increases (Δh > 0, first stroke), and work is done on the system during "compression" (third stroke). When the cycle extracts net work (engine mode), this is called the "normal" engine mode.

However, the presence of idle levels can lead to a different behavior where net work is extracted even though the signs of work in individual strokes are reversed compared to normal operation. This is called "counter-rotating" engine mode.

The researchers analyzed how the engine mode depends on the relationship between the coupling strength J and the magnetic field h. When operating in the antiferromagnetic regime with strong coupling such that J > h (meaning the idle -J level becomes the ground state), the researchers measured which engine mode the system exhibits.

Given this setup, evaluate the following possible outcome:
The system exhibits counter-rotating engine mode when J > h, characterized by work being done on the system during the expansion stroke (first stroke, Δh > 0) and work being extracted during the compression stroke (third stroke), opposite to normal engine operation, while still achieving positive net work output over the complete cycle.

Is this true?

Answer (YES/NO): NO